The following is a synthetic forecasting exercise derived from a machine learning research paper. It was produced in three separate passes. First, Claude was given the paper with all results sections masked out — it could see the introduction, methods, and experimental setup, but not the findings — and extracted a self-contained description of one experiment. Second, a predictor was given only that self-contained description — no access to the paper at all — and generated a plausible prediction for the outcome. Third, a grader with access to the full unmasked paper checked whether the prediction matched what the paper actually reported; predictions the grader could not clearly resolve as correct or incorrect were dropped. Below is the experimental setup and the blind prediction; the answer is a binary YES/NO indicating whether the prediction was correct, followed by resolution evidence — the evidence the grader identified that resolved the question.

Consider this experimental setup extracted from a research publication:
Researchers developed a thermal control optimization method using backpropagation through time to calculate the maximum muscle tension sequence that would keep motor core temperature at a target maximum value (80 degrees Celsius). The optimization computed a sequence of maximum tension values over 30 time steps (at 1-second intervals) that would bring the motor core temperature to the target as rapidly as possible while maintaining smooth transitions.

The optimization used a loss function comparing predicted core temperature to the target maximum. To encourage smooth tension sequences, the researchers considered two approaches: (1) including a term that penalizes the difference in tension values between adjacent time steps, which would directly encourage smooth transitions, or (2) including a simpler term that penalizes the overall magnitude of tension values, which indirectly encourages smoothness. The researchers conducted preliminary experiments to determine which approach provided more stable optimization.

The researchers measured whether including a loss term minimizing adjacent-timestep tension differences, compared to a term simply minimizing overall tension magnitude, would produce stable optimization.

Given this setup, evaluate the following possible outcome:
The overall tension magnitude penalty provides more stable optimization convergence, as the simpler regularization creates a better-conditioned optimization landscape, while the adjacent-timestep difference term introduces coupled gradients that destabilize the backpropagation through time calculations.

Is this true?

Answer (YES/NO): YES